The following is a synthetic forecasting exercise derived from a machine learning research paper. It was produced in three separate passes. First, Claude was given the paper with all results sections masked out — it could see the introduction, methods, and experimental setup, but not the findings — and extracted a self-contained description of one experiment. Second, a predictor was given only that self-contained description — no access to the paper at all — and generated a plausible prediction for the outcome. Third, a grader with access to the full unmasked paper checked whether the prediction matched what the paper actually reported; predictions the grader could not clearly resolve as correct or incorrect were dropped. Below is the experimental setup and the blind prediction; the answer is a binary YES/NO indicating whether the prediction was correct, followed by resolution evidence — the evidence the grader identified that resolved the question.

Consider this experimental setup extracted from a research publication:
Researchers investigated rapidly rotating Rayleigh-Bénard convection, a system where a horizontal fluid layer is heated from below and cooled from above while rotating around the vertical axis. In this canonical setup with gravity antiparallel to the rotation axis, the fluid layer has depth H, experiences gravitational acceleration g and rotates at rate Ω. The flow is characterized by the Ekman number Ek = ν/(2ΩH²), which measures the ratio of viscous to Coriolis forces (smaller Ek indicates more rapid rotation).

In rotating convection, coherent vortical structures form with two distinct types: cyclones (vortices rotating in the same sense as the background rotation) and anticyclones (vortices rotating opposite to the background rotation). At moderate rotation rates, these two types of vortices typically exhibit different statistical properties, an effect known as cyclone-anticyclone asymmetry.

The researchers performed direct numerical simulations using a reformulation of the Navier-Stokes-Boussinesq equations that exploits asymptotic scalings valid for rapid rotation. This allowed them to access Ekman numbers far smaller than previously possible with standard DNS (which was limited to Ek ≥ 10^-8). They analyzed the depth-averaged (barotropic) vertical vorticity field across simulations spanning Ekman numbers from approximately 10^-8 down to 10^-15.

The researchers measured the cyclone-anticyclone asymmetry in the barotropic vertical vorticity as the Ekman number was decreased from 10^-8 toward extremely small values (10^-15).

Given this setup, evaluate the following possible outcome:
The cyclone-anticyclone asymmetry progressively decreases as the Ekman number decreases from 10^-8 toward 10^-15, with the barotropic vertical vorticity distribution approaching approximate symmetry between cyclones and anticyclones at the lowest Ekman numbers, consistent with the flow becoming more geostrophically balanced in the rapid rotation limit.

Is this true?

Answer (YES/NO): YES